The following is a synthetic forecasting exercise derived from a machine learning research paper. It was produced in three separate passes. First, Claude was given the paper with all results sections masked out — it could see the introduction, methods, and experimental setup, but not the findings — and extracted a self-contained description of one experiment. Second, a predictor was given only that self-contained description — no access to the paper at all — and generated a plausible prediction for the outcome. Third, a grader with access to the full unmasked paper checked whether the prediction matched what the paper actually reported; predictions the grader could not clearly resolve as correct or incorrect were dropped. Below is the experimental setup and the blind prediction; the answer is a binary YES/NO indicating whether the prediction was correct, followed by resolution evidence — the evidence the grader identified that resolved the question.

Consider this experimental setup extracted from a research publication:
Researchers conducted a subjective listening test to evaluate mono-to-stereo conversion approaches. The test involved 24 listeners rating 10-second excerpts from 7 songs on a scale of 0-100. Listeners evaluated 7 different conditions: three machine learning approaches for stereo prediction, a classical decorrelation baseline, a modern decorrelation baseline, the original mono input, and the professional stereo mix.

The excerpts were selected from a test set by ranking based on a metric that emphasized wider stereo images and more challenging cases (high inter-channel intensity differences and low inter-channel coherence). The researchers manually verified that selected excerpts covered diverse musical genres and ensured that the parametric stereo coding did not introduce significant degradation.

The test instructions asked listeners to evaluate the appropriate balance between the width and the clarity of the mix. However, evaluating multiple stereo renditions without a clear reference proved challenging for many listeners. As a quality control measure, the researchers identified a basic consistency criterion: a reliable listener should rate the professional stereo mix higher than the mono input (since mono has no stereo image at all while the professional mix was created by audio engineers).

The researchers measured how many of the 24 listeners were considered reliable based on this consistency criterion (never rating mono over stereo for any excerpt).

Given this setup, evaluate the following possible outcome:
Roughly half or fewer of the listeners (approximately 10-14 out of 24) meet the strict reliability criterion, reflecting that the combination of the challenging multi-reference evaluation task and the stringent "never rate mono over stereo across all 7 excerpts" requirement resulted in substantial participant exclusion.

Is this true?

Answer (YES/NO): YES